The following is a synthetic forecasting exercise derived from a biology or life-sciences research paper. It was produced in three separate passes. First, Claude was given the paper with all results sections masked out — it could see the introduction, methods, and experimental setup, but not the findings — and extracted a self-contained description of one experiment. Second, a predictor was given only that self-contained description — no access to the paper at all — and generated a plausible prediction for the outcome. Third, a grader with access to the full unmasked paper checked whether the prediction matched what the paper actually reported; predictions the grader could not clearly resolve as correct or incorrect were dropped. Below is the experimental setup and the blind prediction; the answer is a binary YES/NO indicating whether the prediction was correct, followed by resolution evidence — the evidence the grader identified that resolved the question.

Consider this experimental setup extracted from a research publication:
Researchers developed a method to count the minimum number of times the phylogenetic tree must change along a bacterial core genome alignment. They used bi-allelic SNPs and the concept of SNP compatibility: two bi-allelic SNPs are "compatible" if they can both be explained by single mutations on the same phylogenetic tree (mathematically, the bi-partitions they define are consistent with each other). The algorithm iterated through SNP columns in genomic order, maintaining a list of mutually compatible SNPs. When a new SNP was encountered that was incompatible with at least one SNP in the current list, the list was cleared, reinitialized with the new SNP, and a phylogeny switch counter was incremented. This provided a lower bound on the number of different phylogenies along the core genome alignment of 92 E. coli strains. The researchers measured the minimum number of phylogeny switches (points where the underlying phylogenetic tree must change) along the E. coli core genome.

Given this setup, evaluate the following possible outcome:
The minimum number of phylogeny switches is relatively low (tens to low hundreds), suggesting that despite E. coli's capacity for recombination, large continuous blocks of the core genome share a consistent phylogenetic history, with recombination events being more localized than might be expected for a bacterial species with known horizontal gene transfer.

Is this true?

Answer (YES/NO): NO